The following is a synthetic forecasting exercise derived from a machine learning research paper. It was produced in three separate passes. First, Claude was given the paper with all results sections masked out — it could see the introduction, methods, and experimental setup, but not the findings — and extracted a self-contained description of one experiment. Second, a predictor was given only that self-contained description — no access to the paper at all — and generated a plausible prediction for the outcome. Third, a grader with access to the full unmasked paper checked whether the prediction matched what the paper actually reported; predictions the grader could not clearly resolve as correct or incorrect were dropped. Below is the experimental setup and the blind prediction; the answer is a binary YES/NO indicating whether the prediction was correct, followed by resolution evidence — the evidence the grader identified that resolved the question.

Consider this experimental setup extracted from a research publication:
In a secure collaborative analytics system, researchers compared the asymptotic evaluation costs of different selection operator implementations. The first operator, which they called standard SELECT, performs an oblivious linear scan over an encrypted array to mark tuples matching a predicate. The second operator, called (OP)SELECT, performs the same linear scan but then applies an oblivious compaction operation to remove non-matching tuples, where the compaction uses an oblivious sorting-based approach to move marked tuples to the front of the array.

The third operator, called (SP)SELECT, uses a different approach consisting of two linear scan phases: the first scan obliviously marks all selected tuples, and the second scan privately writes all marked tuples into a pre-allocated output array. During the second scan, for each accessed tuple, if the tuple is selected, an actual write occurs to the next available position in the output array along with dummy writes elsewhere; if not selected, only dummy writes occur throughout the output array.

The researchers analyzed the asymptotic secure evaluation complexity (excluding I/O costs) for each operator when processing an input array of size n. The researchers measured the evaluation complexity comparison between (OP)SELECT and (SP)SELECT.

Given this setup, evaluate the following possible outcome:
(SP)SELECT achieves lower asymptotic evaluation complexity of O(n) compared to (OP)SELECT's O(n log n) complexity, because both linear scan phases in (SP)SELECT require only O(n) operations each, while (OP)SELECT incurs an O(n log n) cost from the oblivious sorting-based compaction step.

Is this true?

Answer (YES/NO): YES